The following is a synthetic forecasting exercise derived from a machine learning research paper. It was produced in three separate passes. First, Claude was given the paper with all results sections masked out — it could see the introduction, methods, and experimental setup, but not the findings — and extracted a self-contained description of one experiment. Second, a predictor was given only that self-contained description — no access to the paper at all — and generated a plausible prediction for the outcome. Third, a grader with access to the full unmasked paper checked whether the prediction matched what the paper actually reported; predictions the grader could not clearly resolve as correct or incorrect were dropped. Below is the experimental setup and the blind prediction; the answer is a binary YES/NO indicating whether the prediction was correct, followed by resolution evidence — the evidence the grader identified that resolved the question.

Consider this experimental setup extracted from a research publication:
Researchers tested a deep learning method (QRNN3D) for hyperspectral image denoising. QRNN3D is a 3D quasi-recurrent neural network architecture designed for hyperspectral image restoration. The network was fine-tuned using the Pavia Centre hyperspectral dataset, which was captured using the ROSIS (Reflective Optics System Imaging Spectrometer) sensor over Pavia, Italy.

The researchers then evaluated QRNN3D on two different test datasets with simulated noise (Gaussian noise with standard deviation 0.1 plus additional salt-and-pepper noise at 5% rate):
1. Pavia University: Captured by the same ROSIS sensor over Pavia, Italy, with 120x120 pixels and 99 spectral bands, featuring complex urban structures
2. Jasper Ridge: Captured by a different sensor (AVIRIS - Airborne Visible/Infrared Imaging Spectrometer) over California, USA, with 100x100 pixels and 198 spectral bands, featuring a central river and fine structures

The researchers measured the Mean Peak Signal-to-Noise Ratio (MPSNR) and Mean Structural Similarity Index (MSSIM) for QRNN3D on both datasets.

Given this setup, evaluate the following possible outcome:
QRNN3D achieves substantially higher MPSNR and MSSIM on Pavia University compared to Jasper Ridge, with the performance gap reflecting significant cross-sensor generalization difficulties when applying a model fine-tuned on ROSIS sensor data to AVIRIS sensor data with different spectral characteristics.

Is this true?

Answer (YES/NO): NO